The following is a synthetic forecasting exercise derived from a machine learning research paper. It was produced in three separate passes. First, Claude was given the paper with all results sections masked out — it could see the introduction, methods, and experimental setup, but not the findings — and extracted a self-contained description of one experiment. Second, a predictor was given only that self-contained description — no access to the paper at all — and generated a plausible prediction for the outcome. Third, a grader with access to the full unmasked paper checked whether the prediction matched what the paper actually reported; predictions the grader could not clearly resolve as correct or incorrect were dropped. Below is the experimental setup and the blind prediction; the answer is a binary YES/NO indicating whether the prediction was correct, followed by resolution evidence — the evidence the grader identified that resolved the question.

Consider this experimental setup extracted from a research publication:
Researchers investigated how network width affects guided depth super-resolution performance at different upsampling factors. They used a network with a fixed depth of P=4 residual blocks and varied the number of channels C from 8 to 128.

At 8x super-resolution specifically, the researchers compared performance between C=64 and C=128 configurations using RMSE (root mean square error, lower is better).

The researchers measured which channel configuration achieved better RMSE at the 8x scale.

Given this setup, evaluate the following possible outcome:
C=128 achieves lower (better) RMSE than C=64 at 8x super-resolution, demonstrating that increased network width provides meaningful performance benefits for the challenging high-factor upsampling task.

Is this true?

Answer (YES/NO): NO